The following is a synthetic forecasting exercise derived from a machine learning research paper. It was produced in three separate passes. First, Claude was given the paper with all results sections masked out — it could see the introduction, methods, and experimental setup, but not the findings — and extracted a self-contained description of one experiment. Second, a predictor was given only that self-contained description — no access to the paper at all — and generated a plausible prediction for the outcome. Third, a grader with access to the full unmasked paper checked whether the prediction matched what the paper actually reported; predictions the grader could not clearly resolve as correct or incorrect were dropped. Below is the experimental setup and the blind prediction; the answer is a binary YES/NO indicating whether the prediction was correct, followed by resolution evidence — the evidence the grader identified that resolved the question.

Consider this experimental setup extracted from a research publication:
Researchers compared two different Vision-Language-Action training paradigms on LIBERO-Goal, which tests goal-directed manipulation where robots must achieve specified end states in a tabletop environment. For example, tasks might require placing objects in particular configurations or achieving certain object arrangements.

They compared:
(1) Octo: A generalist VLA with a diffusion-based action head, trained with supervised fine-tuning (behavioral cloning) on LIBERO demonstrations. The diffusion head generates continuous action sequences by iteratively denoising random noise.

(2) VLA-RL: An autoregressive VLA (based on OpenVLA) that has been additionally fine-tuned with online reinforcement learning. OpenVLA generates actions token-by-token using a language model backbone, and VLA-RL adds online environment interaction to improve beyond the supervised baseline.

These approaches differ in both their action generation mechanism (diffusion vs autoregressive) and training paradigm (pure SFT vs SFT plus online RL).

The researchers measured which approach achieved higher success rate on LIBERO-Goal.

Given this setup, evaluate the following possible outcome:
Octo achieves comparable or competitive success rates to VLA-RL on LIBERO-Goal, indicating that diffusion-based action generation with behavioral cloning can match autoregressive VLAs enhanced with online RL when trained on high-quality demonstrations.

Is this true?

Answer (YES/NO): YES